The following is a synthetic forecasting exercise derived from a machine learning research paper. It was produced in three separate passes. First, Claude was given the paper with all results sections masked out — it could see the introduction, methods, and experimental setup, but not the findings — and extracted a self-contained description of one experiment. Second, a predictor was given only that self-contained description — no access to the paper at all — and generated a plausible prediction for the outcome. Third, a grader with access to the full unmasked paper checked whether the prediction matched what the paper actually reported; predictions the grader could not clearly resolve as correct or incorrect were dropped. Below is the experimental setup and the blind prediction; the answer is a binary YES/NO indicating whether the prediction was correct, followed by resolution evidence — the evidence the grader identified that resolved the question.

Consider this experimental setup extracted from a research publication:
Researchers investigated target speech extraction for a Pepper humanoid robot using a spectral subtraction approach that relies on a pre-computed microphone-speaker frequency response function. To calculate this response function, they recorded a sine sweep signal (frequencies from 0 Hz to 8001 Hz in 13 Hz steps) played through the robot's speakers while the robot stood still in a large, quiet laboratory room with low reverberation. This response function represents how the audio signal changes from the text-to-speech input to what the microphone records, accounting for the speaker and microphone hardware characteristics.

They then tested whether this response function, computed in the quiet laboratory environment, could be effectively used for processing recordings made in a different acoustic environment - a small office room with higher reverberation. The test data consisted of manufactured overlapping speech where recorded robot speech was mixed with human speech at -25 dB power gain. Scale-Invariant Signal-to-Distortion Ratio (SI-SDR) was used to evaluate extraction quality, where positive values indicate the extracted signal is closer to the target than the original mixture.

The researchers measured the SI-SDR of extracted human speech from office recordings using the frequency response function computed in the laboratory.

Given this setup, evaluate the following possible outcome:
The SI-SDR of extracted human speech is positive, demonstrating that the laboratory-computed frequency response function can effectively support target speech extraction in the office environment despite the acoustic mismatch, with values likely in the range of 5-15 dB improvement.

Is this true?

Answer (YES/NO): NO